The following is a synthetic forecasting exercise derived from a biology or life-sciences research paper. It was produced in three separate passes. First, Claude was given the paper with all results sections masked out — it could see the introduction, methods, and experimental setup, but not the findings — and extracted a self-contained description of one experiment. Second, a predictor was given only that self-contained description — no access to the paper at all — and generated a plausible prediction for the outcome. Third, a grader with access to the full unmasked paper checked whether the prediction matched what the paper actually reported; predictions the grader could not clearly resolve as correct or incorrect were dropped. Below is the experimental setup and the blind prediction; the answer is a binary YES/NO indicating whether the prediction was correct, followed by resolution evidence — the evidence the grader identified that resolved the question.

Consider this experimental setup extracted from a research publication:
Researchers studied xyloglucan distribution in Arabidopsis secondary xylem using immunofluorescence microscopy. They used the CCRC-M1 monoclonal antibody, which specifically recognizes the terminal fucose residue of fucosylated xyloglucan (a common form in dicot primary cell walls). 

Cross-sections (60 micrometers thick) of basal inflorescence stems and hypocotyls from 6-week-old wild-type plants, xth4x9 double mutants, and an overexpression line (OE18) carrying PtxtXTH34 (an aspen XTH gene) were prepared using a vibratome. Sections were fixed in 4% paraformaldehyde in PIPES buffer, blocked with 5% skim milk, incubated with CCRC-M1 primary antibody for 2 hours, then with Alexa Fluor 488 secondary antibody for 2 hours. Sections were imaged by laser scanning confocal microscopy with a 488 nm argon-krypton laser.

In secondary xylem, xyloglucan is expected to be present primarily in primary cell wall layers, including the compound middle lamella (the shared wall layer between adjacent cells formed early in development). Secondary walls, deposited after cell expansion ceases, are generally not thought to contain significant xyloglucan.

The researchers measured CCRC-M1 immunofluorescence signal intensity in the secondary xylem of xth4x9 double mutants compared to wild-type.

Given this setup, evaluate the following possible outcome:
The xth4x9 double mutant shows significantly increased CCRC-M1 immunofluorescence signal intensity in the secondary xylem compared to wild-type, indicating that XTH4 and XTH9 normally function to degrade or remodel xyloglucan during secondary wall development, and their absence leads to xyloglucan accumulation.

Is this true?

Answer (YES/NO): NO